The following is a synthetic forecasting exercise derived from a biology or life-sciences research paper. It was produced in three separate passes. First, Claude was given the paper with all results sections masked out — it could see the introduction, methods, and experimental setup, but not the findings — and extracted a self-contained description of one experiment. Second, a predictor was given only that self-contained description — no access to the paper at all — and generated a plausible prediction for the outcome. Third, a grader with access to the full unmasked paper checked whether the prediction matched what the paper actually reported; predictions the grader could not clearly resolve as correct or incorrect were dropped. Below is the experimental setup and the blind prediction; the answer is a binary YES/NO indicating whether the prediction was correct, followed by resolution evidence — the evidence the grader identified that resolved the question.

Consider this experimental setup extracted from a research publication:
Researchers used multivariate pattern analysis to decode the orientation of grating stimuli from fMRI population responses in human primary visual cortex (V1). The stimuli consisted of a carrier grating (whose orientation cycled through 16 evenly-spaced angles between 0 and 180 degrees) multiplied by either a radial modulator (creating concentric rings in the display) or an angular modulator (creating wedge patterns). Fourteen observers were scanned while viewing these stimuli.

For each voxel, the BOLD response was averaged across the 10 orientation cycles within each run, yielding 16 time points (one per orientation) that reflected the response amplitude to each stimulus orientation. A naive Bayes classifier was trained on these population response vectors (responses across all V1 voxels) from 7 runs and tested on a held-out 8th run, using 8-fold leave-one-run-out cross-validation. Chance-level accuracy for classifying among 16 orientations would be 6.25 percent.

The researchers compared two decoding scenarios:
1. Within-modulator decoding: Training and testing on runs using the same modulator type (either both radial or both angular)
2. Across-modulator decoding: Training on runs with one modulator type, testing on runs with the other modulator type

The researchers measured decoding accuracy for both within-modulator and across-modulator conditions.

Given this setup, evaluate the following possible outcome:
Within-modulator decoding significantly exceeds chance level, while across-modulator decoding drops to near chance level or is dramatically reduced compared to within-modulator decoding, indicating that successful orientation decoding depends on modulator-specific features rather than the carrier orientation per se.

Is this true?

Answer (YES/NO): YES